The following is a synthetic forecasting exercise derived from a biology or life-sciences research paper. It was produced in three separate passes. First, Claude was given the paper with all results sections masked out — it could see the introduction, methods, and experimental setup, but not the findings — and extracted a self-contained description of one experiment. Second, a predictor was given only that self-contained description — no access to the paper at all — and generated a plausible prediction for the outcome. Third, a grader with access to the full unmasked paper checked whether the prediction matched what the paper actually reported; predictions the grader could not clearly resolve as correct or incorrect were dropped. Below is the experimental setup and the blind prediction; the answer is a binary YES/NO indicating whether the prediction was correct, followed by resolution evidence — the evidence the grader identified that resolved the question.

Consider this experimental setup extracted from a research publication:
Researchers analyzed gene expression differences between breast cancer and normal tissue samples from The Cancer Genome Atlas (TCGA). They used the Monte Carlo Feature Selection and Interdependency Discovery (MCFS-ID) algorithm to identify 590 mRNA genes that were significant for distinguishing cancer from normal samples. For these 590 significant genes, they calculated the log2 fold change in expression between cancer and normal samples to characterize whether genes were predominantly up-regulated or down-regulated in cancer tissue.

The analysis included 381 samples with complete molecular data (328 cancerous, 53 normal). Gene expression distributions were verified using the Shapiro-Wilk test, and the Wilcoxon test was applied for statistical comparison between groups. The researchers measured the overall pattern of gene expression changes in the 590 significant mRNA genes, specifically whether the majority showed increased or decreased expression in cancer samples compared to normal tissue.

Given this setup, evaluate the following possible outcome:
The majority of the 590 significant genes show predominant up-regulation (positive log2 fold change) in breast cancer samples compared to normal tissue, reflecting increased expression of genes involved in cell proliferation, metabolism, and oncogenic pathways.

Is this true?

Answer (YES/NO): NO